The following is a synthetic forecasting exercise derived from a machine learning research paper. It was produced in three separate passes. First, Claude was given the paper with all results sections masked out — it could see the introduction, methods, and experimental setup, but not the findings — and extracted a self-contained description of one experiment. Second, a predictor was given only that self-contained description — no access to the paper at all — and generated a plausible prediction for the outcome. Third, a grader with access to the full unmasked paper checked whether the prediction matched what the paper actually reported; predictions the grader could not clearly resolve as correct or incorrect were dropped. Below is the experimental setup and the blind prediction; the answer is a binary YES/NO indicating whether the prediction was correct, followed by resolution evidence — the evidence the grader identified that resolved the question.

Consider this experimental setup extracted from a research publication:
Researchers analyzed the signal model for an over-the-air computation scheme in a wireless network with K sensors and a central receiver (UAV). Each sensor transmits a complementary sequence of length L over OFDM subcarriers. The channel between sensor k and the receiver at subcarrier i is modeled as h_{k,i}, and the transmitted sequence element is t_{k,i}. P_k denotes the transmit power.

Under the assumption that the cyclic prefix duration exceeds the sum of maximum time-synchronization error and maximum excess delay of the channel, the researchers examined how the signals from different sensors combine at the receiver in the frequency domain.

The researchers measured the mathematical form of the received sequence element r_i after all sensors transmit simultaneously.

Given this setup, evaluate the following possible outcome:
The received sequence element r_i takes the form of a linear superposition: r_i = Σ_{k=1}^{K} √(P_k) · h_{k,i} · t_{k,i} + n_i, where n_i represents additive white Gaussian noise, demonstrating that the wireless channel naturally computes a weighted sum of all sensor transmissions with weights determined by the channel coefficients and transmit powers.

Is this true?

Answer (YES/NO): YES